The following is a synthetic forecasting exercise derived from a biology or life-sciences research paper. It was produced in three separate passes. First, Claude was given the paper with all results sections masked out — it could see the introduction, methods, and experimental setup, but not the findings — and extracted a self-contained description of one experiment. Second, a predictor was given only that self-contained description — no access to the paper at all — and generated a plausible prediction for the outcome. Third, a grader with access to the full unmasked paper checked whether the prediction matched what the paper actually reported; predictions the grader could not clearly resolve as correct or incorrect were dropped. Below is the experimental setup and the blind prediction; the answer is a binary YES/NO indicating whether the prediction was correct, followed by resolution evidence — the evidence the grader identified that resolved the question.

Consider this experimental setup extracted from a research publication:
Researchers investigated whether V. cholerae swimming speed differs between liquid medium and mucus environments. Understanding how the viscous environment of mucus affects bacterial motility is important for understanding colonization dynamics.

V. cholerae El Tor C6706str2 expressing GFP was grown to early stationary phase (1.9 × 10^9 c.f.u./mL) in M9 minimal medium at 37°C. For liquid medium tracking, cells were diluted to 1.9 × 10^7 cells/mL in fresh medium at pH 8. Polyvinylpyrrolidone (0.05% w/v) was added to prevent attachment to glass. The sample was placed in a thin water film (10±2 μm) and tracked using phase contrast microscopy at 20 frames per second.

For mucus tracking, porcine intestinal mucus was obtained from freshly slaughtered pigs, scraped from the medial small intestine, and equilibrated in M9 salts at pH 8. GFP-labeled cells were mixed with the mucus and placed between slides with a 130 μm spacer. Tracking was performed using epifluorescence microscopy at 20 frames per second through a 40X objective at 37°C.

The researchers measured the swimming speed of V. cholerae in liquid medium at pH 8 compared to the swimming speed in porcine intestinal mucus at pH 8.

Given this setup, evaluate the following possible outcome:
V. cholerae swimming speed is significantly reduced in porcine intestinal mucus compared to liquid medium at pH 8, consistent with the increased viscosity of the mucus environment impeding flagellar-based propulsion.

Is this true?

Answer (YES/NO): YES